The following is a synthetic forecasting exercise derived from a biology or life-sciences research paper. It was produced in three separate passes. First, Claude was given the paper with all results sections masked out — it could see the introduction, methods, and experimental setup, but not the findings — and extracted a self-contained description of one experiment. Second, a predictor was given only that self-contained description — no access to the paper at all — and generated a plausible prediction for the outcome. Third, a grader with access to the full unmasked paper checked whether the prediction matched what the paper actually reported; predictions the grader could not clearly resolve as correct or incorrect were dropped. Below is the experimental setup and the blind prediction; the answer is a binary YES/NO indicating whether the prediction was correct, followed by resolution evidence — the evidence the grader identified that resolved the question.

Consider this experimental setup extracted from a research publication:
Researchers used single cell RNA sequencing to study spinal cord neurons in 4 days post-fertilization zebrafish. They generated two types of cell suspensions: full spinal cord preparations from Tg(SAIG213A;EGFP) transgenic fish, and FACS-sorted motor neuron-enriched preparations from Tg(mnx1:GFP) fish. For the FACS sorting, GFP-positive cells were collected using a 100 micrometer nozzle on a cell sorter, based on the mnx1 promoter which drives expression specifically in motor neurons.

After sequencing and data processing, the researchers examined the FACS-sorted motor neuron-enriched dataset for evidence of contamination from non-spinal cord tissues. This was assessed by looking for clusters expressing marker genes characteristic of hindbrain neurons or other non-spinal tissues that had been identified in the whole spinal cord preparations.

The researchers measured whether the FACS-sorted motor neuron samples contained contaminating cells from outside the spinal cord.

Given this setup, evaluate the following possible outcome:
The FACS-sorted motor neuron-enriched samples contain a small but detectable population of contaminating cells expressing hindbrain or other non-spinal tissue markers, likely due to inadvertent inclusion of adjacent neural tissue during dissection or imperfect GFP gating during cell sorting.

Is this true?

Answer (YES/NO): NO